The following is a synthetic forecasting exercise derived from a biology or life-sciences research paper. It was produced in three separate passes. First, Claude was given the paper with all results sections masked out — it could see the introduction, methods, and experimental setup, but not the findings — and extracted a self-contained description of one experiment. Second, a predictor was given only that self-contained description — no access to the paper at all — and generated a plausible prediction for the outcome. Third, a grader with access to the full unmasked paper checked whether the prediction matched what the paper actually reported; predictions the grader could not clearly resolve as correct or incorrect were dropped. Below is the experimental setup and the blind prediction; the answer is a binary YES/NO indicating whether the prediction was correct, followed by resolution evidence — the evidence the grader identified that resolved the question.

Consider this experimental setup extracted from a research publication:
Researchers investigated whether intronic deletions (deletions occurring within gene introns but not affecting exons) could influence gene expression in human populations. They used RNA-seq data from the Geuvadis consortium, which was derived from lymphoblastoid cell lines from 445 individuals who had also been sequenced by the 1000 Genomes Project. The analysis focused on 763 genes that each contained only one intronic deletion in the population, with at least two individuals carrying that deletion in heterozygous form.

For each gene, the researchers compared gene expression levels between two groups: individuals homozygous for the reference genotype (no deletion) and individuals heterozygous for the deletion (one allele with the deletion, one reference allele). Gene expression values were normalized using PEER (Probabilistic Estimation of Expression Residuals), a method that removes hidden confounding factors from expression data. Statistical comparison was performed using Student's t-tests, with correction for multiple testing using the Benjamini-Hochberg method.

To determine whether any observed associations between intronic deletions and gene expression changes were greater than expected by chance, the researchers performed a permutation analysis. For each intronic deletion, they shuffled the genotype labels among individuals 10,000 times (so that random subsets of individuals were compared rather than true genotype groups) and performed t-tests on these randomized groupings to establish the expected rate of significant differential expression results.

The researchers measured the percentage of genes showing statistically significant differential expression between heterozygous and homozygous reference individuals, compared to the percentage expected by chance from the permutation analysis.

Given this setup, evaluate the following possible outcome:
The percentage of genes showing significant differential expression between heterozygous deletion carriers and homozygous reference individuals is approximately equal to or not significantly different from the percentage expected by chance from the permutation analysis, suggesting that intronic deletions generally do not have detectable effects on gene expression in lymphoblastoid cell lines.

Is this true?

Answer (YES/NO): NO